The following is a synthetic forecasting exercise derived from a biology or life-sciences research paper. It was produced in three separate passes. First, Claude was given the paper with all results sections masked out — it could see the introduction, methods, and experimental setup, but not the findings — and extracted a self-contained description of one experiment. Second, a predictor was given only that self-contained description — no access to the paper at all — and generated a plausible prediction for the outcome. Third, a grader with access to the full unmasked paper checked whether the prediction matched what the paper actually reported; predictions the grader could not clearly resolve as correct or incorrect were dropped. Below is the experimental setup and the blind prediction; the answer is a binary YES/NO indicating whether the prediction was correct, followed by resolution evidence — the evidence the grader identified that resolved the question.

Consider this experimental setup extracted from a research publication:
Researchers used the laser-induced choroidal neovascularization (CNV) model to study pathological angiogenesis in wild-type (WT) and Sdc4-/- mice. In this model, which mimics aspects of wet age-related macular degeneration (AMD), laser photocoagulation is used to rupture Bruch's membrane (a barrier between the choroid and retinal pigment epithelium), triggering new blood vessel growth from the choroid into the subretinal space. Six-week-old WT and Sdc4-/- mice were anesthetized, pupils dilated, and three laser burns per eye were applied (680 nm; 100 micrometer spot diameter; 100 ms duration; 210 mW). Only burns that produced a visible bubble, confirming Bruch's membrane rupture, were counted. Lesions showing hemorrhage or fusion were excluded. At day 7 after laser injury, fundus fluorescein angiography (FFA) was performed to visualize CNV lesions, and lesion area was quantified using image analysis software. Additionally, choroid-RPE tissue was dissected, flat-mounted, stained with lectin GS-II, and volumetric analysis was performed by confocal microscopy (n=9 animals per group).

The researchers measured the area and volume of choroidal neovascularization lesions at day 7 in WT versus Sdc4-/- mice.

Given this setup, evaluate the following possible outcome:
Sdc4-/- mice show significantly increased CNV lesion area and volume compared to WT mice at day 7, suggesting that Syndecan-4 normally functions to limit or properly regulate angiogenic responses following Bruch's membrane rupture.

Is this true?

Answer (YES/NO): NO